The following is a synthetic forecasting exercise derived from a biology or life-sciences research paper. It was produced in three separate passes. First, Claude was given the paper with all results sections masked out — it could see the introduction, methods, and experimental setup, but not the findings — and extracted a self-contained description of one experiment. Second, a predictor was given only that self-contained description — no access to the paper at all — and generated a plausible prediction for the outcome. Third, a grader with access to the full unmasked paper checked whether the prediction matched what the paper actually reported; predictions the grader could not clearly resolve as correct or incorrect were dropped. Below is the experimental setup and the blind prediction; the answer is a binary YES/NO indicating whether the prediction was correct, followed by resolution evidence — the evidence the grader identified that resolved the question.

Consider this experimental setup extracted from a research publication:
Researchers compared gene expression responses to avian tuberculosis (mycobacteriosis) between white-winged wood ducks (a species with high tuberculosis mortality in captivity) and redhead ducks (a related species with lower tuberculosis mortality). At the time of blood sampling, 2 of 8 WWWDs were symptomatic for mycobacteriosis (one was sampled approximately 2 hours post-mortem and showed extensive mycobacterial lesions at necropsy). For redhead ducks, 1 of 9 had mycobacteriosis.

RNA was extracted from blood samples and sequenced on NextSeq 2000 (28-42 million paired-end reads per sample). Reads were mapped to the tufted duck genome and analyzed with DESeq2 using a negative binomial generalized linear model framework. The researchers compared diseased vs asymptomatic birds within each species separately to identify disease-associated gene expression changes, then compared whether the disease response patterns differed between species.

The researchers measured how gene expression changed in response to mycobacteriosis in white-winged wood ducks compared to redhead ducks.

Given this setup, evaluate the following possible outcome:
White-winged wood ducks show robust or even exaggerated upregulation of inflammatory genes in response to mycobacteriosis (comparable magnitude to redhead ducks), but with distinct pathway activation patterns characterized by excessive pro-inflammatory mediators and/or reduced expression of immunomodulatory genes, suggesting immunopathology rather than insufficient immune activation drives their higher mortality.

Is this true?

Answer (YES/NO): NO